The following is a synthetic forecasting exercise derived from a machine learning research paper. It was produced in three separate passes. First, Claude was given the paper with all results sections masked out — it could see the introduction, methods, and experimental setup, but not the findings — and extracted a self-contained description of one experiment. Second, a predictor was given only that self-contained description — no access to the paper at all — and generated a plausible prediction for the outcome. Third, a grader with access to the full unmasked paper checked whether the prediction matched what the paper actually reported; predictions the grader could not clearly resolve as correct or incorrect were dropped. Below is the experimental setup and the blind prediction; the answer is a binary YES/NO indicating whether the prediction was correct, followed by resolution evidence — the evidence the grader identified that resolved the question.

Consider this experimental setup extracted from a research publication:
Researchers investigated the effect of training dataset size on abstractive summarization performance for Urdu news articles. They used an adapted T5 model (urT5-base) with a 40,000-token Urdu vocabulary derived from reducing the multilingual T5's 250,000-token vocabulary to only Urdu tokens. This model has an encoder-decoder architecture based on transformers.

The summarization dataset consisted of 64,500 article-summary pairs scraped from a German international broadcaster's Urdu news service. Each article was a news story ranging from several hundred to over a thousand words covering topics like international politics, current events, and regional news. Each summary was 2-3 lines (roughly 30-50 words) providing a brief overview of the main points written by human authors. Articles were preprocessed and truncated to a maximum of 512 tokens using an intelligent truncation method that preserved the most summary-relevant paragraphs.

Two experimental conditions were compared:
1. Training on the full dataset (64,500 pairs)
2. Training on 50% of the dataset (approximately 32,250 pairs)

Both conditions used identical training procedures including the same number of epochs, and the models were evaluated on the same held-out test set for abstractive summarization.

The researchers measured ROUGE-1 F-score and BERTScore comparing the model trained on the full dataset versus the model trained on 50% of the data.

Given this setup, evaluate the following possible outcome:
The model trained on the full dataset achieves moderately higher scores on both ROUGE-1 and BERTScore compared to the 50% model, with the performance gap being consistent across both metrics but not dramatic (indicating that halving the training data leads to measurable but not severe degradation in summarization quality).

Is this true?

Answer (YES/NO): NO